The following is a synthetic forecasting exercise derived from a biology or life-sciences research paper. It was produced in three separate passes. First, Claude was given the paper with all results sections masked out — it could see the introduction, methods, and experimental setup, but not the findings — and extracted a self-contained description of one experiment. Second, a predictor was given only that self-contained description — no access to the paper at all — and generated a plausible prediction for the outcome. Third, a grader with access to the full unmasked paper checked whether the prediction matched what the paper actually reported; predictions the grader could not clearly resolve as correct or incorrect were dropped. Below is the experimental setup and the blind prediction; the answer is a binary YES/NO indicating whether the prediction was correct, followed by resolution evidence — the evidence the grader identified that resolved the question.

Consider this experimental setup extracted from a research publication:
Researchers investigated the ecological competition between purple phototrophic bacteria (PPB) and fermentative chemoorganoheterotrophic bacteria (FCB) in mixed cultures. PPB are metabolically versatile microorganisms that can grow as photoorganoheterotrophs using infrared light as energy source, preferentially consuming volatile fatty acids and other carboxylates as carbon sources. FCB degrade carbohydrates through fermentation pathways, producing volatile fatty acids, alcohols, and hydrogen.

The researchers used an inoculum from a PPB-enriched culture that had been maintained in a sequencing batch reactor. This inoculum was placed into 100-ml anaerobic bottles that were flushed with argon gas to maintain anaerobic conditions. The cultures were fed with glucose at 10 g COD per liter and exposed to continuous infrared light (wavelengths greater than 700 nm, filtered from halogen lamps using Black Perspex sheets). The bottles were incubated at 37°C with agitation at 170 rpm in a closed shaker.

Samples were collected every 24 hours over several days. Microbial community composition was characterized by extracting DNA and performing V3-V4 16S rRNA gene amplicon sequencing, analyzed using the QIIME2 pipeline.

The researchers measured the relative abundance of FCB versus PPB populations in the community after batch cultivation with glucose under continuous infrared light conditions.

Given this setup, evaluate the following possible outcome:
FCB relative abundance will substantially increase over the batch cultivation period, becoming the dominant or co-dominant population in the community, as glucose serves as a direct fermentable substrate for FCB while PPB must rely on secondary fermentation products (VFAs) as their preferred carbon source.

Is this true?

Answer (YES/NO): YES